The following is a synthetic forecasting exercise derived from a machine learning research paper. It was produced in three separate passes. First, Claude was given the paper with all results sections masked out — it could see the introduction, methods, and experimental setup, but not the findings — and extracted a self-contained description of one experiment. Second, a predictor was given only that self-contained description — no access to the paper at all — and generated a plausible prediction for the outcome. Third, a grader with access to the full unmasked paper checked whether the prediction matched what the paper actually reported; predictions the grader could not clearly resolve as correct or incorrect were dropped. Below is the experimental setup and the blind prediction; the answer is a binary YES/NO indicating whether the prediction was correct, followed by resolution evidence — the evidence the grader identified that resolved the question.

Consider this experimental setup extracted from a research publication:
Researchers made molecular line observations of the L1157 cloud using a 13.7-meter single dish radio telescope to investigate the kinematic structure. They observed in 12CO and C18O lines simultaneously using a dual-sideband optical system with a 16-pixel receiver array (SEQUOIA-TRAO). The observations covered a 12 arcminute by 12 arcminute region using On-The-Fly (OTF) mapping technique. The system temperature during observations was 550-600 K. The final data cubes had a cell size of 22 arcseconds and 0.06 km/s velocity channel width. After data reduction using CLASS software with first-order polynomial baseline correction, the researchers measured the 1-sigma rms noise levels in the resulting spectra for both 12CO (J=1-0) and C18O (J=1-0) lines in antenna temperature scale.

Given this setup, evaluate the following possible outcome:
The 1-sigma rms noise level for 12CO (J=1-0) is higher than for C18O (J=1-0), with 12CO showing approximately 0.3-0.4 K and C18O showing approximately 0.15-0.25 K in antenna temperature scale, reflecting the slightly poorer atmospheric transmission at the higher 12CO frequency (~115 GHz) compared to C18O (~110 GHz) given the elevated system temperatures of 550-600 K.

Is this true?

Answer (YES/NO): NO